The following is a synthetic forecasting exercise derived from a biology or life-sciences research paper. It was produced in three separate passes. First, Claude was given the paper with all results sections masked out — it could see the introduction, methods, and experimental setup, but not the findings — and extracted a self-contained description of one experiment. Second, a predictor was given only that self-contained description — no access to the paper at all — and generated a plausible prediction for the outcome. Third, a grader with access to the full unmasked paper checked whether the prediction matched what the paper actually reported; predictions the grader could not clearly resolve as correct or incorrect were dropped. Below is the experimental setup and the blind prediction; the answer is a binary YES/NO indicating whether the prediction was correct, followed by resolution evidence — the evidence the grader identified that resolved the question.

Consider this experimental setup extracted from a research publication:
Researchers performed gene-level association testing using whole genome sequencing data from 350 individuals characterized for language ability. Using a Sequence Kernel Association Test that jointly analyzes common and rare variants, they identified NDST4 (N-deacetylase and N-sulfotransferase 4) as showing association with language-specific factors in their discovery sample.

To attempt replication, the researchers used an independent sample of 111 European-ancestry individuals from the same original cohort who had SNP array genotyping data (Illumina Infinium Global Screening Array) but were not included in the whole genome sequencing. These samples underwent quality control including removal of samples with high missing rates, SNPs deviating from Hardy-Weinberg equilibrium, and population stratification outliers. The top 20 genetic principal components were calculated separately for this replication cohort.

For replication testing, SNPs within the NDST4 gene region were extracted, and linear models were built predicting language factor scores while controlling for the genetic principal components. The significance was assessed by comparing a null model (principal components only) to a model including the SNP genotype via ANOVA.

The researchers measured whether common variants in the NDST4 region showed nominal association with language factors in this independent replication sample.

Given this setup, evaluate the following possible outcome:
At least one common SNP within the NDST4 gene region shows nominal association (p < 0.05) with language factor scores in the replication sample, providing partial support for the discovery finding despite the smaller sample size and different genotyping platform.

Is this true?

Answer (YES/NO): YES